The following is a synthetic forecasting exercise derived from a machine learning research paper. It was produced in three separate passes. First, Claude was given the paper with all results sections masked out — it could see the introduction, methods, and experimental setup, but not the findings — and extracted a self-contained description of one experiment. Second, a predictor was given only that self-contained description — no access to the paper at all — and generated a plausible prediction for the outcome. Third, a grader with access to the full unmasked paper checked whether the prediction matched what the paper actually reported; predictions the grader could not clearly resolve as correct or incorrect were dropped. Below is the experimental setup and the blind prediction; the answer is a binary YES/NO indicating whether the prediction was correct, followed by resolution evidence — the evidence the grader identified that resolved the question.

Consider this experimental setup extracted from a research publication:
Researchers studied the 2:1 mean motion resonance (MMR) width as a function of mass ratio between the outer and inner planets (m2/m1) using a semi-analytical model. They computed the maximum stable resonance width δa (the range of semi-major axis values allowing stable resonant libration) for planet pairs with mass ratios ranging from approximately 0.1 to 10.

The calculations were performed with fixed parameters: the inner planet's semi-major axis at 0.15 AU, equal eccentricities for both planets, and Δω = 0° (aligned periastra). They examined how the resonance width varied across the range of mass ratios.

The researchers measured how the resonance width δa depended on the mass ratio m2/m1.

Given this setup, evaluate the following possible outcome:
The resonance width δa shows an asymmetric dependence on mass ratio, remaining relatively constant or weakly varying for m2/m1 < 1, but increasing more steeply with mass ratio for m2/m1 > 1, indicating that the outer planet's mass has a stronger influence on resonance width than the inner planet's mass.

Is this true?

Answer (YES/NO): NO